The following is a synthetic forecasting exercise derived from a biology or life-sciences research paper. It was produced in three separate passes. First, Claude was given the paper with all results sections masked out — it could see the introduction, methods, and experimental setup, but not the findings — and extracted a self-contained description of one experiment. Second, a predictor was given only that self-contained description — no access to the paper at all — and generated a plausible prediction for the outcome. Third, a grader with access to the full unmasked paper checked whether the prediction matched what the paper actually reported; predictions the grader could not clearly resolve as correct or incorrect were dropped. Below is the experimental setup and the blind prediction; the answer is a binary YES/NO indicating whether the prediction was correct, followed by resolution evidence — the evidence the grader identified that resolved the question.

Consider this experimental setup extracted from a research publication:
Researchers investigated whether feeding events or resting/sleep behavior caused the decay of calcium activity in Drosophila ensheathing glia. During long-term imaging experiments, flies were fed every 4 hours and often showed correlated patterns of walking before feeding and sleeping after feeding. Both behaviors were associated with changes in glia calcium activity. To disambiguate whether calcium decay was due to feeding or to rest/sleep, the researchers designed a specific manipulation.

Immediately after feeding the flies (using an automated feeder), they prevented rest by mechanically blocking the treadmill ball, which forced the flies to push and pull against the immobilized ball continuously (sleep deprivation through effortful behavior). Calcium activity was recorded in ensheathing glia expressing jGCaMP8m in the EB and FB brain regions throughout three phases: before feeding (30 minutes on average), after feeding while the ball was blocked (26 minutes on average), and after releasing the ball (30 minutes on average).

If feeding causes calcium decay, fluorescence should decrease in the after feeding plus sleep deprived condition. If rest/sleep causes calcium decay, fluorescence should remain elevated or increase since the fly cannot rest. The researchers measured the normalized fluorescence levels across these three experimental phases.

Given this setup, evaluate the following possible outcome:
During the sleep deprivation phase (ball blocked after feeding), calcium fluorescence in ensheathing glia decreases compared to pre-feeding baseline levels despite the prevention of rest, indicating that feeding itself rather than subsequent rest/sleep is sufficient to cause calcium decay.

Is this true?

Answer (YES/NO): NO